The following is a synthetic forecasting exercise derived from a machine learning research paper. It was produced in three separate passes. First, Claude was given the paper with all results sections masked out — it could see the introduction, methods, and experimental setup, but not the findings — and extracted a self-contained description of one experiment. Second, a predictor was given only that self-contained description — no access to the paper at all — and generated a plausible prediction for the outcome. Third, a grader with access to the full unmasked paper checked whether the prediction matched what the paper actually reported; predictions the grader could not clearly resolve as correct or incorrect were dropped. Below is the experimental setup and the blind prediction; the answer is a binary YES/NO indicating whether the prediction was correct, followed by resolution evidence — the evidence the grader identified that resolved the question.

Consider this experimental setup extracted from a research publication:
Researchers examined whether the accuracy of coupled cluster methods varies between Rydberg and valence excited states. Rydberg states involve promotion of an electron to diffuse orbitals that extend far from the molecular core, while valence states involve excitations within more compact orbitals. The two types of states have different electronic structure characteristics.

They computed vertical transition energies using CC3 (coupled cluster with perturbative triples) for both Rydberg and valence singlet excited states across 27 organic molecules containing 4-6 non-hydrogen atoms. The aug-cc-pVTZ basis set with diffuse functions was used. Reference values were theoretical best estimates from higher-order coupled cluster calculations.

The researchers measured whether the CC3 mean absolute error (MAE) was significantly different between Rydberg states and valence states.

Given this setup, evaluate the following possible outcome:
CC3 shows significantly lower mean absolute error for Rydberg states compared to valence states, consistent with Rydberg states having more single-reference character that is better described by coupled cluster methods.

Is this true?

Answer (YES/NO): NO